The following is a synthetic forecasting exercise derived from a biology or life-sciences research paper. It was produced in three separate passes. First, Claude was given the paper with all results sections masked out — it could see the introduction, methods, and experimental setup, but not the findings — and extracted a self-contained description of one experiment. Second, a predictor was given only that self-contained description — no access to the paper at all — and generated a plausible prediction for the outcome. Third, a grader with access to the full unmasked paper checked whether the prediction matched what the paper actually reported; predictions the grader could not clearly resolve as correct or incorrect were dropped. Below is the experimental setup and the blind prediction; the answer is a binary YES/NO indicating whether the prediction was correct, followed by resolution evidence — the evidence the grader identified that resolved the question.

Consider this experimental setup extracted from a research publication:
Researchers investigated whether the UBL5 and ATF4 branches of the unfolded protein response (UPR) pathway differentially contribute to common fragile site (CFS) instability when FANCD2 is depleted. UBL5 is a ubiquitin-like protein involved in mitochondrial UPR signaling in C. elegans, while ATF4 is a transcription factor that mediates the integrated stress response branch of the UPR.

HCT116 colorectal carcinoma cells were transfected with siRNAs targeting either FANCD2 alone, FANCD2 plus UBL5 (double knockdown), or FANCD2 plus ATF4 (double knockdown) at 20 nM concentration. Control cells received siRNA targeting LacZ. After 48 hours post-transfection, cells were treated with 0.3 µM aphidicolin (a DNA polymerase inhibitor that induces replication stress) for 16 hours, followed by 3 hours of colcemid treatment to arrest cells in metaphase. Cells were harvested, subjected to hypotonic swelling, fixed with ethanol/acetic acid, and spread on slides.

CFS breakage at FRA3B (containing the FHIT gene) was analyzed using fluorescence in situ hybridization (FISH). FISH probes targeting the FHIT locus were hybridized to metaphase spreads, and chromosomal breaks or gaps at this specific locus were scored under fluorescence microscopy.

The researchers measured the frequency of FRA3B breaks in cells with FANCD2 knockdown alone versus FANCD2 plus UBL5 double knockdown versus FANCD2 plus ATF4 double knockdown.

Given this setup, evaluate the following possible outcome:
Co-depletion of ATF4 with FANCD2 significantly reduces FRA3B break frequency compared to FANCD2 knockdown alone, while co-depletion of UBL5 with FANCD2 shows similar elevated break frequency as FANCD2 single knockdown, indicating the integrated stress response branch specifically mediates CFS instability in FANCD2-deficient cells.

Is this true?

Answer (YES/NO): NO